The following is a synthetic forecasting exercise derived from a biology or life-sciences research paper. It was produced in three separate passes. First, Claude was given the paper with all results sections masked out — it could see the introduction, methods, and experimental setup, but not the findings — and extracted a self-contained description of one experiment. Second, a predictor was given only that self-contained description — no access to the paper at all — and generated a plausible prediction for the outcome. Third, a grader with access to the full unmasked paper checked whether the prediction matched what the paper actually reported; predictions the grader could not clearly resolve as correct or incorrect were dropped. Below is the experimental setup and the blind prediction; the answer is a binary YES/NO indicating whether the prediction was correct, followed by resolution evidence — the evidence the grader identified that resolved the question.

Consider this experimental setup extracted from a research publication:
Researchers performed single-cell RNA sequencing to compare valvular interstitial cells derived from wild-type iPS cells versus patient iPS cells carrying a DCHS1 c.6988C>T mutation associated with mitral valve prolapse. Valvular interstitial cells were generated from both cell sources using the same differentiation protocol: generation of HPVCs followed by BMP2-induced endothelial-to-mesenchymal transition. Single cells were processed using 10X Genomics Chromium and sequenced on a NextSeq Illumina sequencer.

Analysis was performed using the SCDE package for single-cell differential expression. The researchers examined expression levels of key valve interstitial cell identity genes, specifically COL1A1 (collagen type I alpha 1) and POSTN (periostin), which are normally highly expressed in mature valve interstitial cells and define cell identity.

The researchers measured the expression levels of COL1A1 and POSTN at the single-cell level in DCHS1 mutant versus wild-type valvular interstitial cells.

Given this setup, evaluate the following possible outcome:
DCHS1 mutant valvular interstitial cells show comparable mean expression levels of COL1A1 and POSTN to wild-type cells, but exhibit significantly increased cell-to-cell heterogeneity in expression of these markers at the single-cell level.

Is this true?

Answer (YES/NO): NO